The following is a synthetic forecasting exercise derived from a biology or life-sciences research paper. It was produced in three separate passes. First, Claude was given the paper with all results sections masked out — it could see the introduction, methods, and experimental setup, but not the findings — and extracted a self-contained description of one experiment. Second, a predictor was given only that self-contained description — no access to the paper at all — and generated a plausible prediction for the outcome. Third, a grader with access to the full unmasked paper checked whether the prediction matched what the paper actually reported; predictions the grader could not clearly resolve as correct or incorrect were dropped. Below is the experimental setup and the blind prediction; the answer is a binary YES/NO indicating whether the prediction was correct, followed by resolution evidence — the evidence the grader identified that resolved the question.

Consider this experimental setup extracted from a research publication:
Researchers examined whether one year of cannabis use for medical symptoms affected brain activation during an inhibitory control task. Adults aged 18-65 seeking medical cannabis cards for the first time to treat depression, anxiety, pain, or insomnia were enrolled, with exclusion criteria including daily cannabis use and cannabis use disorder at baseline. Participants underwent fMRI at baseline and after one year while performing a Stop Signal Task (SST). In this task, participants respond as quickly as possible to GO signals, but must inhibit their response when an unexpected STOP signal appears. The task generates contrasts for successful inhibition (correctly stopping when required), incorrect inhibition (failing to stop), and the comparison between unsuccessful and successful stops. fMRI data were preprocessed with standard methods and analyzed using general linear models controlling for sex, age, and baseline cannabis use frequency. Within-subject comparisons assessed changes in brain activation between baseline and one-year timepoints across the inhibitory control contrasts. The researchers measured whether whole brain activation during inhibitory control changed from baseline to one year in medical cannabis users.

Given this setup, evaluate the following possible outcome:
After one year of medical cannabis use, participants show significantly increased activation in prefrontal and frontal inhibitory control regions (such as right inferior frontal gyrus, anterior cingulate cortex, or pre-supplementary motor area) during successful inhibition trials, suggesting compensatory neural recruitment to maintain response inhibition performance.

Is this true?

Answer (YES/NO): NO